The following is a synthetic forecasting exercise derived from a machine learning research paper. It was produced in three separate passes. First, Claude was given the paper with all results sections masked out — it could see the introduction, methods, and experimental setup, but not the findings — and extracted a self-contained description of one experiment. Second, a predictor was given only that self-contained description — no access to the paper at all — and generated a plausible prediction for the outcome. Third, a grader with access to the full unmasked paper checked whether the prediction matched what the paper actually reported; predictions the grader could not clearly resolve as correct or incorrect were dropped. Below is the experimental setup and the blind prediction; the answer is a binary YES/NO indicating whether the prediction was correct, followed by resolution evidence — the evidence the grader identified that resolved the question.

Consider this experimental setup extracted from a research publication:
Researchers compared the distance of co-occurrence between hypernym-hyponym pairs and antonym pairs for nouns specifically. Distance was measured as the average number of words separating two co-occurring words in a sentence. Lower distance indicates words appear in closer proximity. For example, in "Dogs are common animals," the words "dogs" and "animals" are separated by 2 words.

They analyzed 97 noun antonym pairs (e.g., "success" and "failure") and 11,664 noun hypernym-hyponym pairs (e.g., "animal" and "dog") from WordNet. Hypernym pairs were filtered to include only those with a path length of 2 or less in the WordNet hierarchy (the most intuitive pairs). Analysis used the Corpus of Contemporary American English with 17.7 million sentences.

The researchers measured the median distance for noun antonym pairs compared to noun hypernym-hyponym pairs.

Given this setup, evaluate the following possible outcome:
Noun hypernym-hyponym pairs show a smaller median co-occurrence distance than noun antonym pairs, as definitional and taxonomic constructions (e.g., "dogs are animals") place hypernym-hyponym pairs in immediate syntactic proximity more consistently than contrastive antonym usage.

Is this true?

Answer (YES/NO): NO